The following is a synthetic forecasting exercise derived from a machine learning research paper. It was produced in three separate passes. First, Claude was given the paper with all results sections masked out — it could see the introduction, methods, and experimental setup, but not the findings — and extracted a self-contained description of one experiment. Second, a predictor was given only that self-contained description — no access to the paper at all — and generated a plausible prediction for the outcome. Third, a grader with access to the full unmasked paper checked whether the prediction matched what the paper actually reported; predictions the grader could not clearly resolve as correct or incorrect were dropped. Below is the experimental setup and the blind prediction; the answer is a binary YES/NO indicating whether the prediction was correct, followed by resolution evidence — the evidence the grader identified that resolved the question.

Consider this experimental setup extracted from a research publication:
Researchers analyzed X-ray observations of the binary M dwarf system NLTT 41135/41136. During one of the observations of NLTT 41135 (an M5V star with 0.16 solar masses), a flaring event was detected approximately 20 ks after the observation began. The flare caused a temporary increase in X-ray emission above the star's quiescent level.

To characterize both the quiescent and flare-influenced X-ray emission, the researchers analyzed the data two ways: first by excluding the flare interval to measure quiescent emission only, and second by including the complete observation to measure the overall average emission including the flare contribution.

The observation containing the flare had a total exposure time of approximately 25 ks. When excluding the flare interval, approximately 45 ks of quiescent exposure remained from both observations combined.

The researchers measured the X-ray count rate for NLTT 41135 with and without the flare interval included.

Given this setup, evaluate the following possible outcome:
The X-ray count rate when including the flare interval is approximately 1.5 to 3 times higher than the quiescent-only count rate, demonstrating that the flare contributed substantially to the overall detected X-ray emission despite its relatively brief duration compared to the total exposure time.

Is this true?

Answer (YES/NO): NO